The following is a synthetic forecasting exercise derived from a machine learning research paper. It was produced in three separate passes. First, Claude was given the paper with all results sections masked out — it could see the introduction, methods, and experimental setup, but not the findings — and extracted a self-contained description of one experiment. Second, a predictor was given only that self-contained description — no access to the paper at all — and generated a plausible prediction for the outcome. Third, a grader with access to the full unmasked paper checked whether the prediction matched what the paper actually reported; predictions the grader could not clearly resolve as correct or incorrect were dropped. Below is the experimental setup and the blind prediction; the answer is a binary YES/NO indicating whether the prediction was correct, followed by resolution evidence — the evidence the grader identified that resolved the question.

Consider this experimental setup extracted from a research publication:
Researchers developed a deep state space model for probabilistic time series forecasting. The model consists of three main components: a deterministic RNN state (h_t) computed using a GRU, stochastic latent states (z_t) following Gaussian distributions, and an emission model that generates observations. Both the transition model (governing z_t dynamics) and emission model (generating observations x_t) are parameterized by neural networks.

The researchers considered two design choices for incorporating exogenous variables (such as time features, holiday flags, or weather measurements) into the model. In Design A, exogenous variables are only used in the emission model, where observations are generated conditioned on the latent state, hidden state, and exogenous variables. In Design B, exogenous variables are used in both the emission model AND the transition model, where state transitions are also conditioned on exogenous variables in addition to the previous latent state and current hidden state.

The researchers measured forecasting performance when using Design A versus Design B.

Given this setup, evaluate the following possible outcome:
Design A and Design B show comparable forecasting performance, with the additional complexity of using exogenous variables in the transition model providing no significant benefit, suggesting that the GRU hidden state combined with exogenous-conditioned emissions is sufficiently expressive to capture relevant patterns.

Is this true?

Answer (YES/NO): NO